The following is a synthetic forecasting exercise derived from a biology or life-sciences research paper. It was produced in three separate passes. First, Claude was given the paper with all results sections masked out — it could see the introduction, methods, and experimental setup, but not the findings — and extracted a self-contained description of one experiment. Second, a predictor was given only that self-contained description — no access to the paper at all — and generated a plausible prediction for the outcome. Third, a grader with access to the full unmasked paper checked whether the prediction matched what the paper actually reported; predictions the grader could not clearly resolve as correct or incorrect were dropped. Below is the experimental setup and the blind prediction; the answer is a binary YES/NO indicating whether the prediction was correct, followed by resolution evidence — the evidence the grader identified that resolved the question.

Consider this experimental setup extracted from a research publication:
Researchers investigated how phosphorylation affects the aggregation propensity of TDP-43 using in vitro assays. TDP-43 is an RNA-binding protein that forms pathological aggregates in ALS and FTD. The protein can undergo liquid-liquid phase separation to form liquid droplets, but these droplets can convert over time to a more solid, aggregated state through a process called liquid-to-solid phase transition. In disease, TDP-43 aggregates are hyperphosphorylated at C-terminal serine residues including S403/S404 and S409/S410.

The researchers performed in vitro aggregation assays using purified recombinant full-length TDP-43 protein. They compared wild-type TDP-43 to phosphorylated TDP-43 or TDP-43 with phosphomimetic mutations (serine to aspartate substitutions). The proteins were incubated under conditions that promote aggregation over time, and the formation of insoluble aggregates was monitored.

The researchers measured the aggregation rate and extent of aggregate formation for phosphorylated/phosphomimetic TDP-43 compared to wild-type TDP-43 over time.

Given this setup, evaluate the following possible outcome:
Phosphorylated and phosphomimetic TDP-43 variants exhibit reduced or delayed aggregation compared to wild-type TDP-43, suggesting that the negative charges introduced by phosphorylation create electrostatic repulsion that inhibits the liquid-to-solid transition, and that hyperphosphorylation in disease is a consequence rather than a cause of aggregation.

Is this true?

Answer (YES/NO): YES